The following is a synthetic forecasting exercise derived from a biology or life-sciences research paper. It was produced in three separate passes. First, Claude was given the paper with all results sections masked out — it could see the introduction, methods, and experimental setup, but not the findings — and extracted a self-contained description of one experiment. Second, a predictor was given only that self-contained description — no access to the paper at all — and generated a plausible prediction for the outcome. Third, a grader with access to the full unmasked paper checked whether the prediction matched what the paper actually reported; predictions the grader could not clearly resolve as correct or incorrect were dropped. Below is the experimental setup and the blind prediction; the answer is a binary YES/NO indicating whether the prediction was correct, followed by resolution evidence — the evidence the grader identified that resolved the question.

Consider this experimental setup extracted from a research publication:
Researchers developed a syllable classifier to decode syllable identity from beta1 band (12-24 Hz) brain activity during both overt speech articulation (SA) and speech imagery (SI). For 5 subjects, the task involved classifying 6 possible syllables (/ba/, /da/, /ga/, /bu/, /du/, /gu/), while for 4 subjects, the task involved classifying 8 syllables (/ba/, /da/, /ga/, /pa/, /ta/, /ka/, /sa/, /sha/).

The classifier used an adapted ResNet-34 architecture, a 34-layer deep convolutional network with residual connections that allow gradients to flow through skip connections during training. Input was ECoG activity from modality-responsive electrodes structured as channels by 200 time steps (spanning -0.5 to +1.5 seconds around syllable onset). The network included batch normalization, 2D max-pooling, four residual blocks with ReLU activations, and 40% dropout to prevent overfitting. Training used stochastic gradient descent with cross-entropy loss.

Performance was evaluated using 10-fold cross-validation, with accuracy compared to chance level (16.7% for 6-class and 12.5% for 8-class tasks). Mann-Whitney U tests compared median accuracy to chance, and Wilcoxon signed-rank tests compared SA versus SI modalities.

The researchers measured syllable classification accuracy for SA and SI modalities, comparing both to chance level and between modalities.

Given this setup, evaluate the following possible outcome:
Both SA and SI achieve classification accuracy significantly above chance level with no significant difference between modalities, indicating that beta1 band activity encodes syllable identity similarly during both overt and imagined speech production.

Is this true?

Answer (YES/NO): YES